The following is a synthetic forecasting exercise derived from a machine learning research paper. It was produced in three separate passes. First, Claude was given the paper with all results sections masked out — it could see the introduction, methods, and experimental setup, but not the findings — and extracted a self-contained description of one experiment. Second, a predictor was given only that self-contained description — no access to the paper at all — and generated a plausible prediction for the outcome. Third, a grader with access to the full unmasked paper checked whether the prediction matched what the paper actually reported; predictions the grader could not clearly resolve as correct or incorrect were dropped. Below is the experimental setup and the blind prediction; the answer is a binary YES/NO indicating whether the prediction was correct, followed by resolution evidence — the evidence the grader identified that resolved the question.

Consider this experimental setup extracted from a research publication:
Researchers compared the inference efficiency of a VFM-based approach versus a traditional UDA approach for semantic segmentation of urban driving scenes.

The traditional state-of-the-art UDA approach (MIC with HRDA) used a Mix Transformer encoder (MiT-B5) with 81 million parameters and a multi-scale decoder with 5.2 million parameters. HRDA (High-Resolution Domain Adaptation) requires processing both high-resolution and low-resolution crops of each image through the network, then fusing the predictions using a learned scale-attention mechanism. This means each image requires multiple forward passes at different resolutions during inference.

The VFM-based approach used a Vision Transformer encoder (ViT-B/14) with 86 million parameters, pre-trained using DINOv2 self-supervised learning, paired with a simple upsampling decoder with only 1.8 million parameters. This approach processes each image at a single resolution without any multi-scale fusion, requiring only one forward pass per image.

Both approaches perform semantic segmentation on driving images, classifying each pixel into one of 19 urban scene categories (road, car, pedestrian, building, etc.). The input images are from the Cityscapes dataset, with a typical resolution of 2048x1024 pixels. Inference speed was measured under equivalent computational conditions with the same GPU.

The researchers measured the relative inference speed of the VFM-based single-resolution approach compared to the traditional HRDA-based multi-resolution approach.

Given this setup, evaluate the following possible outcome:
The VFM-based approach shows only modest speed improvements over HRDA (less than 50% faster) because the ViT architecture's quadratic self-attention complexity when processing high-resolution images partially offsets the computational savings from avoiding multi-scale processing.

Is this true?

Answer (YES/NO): NO